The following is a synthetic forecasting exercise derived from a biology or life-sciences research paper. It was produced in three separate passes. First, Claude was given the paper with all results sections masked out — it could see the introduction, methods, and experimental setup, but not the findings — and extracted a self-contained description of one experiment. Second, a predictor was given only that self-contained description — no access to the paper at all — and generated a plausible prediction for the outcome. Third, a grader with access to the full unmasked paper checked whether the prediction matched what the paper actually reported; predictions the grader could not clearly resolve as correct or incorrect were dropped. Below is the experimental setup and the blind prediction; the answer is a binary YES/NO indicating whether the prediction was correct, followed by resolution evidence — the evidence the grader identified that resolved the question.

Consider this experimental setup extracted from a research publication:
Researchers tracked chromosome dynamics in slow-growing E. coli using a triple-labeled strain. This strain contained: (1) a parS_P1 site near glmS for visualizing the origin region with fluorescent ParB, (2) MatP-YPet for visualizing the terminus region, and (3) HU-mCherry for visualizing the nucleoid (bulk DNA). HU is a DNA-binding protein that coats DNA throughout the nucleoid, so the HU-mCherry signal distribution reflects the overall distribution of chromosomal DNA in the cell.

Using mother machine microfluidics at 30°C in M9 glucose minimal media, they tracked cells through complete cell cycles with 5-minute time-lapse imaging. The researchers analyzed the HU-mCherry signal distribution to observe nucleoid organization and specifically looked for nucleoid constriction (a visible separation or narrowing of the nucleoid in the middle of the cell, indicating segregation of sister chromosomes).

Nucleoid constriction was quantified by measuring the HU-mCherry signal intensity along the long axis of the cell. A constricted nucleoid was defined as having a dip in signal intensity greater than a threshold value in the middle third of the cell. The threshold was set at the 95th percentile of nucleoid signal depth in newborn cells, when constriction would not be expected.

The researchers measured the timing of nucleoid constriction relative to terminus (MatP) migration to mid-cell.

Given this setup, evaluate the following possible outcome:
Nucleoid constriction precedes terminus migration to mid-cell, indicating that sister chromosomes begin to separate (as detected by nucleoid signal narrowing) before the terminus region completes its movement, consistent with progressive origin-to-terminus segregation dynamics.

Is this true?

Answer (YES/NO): NO